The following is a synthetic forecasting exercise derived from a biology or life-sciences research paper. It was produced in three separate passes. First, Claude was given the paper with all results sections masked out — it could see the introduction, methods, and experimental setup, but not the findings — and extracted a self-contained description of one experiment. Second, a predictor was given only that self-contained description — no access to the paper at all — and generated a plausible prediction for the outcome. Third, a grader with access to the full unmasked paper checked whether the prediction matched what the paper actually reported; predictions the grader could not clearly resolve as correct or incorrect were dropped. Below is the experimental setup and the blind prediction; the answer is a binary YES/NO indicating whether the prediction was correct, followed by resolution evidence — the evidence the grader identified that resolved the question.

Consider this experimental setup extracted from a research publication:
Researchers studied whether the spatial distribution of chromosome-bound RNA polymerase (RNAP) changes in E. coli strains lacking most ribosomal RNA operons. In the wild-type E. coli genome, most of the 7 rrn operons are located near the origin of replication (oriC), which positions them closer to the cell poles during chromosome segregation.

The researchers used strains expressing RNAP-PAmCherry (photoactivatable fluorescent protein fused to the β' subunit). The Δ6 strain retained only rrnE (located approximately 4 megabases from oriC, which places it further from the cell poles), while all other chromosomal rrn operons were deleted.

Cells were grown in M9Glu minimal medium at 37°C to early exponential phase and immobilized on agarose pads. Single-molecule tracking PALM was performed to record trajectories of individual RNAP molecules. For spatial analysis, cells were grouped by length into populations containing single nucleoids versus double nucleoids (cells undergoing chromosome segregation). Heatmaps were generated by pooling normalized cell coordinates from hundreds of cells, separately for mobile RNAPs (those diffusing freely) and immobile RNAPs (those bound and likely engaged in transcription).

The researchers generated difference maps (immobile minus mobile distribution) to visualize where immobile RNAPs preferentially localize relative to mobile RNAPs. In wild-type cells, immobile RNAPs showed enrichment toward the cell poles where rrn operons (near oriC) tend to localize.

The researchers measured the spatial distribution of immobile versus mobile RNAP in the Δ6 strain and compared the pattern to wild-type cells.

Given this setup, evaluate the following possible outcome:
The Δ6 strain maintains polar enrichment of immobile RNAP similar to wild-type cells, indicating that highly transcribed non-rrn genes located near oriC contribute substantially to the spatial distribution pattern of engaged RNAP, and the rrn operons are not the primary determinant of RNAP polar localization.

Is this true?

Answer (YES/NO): NO